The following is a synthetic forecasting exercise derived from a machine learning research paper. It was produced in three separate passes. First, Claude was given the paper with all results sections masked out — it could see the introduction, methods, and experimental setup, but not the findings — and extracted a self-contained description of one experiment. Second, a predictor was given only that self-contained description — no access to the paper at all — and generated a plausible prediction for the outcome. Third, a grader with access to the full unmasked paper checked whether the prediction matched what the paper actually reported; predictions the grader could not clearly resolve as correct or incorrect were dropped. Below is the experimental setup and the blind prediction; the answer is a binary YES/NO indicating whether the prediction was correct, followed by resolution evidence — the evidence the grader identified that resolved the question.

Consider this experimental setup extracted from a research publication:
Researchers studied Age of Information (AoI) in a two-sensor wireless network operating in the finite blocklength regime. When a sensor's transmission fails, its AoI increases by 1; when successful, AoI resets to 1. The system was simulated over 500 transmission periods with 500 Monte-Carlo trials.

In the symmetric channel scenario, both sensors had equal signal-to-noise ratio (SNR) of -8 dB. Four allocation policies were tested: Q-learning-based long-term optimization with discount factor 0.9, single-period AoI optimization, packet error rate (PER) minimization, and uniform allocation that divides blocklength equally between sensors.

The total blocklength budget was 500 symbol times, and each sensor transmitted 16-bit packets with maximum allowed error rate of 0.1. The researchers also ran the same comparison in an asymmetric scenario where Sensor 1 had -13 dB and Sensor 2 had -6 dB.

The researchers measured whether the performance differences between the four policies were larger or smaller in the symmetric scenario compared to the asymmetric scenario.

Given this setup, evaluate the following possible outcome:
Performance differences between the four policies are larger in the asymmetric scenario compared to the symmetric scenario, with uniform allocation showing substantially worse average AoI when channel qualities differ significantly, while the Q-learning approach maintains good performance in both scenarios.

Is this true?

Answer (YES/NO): YES